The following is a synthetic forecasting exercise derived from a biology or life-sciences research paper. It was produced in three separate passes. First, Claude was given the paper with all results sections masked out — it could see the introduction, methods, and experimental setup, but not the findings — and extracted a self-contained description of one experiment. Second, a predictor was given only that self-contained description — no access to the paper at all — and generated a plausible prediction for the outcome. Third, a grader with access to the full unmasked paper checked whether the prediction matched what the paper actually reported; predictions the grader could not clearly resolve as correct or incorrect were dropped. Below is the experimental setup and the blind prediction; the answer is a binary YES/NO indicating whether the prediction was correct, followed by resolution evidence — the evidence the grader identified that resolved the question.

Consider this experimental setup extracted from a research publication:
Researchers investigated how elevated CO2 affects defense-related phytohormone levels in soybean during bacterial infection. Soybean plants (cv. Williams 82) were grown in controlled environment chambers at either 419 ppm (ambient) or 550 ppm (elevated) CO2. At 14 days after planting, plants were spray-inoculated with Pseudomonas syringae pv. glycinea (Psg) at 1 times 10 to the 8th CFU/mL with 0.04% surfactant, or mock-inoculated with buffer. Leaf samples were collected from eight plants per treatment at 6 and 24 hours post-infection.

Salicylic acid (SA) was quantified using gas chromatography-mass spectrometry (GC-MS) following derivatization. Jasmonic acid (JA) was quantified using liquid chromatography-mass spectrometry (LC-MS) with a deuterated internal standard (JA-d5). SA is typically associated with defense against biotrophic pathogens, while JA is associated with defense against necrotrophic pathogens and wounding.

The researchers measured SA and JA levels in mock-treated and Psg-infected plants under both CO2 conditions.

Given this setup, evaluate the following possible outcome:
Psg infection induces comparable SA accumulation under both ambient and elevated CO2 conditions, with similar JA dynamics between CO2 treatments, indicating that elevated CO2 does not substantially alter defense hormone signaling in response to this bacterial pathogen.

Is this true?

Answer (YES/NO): NO